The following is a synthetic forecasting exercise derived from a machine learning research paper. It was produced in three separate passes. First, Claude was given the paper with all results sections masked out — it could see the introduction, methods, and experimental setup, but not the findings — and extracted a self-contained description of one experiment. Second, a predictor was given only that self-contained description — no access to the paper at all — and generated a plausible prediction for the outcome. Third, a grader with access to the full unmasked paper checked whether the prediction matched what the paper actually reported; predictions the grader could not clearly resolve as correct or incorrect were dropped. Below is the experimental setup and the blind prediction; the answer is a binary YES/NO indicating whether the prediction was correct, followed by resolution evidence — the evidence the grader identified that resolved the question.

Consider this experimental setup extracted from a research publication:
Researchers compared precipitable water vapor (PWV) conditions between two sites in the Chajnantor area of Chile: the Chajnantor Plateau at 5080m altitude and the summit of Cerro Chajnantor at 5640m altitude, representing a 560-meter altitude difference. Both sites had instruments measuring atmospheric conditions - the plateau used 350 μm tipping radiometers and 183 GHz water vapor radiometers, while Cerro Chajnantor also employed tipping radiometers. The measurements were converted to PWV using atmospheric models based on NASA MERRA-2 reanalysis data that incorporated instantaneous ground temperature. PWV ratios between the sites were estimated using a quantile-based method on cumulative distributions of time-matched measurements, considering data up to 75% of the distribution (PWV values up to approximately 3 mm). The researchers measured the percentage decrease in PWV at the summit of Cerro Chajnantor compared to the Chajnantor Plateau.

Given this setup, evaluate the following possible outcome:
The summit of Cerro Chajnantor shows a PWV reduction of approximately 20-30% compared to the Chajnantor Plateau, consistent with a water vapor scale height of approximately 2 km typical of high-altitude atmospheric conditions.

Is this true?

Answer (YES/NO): NO